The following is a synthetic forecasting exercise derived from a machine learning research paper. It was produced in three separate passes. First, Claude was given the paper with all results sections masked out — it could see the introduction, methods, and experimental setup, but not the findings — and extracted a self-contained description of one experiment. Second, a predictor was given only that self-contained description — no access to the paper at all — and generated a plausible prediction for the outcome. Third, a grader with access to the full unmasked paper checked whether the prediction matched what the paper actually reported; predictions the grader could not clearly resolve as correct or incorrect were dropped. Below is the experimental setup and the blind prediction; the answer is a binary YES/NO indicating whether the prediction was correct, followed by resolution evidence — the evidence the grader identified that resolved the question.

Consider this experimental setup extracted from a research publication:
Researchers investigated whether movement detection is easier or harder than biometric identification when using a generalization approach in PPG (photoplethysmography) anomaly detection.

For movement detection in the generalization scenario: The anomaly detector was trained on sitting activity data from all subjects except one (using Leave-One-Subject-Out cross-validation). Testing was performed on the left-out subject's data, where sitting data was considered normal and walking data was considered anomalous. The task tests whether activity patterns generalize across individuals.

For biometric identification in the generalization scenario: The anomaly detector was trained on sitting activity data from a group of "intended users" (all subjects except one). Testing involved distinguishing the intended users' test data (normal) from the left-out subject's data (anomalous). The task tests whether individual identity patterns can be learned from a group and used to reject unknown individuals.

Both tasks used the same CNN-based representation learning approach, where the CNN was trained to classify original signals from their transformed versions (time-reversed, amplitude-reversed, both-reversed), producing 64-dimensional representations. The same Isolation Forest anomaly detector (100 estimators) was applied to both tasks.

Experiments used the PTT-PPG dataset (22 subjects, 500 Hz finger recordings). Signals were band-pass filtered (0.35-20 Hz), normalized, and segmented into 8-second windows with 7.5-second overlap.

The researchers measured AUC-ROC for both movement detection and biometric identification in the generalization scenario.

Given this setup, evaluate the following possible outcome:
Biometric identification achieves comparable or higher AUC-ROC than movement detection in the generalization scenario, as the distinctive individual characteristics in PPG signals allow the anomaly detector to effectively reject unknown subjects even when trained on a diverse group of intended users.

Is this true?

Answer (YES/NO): NO